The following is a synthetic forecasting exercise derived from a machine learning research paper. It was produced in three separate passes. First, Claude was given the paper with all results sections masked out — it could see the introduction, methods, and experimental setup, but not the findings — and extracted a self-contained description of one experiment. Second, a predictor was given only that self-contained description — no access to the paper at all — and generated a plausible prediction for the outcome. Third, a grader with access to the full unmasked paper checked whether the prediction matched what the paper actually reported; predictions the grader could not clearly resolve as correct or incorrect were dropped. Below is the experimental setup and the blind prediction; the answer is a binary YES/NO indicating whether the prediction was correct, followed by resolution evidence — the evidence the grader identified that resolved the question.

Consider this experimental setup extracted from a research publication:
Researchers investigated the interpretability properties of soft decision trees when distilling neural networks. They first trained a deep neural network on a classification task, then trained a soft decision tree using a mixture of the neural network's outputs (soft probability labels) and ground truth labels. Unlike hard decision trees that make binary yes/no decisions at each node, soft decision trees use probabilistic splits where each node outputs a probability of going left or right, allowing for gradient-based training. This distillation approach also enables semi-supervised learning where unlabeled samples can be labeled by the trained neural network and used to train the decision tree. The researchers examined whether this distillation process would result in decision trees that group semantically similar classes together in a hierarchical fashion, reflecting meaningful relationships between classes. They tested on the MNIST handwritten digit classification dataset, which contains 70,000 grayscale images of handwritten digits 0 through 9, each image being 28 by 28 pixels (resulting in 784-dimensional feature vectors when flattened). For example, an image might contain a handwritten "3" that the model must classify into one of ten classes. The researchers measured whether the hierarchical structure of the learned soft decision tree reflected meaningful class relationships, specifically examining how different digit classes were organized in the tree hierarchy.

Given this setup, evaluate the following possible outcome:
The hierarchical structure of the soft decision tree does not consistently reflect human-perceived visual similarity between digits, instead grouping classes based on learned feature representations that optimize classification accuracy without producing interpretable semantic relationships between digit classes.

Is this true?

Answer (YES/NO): NO